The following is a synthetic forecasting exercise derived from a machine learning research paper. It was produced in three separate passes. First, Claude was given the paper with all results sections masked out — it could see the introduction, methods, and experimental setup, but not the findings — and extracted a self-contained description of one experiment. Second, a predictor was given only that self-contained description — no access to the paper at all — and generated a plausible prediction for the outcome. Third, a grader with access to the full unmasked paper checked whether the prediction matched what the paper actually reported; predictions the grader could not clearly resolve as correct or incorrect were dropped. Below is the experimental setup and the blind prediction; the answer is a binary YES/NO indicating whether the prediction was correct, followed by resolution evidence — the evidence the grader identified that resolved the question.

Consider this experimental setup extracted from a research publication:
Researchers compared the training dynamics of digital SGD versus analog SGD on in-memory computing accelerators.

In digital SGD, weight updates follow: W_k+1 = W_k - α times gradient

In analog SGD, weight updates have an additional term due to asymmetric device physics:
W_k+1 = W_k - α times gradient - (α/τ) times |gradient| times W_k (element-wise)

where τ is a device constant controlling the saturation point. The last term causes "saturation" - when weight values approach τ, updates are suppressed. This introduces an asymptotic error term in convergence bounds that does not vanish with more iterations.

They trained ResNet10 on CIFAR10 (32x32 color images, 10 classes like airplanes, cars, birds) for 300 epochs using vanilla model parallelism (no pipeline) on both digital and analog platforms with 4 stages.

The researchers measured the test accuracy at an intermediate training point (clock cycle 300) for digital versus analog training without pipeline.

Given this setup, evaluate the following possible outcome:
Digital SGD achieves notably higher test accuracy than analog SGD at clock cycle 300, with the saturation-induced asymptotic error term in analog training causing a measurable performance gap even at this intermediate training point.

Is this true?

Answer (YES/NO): NO